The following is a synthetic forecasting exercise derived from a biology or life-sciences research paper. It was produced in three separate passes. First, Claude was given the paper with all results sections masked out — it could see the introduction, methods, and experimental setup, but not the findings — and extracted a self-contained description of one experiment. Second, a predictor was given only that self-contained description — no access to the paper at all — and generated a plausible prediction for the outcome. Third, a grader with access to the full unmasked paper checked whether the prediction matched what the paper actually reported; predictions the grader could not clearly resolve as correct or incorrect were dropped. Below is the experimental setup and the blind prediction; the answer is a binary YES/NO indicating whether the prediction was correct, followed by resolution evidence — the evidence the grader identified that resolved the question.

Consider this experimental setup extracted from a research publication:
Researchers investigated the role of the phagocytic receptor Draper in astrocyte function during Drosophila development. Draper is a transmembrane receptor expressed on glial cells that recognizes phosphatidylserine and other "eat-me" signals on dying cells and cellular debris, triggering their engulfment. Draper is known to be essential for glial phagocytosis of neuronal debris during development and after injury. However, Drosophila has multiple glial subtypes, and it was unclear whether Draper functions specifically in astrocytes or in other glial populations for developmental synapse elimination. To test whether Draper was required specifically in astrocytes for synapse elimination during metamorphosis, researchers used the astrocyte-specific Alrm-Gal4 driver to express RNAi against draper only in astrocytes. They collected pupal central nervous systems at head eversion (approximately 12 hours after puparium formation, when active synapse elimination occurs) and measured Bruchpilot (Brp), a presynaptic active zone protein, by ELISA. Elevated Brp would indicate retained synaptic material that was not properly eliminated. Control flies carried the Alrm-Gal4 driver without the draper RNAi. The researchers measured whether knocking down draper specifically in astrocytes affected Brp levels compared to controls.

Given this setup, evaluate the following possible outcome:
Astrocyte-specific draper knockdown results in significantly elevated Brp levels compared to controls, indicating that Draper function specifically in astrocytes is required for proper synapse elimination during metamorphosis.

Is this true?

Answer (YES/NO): YES